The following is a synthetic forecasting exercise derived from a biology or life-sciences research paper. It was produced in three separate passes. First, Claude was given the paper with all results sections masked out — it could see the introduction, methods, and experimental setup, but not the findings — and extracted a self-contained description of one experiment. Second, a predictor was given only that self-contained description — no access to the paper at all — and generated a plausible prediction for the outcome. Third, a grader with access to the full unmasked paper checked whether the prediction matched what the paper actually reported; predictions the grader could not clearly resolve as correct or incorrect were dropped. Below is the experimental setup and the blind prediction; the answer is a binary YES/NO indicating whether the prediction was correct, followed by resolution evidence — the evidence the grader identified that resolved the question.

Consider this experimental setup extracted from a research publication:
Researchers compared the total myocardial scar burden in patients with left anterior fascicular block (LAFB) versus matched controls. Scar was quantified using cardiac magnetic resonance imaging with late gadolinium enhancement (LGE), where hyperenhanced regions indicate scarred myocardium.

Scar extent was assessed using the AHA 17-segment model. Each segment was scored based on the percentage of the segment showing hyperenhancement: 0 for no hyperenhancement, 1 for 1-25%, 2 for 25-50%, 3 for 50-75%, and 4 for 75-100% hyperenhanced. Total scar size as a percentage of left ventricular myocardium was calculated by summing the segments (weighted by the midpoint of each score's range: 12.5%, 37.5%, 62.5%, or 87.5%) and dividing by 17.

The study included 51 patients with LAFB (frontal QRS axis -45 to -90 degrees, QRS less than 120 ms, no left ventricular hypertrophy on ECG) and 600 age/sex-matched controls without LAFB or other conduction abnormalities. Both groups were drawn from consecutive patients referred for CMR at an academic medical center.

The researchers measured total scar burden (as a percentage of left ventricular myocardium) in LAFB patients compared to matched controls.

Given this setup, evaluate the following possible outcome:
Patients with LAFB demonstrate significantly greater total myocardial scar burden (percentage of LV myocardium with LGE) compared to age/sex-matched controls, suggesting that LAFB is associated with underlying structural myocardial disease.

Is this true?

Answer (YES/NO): YES